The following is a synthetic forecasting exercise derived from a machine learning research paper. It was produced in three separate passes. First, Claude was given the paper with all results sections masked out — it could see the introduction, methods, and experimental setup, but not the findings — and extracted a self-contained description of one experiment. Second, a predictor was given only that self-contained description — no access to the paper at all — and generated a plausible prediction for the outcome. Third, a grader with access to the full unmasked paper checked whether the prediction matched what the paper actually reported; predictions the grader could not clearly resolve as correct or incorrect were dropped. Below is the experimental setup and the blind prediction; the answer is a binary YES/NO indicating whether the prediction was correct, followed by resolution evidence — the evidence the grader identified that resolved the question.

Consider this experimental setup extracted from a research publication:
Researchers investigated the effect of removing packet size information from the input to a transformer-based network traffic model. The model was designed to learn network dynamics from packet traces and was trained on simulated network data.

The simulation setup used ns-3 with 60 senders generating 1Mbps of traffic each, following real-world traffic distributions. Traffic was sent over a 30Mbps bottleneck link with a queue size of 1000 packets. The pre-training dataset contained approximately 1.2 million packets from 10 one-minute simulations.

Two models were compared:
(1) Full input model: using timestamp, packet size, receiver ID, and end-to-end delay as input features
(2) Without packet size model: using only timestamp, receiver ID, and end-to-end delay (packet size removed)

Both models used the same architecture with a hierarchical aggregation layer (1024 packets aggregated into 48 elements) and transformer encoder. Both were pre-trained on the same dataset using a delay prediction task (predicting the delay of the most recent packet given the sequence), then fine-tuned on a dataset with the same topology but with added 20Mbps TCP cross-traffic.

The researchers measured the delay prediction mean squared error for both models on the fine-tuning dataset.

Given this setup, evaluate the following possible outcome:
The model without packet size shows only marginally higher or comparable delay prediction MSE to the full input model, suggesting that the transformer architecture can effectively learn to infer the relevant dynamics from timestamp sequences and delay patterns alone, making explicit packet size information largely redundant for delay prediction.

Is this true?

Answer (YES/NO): NO